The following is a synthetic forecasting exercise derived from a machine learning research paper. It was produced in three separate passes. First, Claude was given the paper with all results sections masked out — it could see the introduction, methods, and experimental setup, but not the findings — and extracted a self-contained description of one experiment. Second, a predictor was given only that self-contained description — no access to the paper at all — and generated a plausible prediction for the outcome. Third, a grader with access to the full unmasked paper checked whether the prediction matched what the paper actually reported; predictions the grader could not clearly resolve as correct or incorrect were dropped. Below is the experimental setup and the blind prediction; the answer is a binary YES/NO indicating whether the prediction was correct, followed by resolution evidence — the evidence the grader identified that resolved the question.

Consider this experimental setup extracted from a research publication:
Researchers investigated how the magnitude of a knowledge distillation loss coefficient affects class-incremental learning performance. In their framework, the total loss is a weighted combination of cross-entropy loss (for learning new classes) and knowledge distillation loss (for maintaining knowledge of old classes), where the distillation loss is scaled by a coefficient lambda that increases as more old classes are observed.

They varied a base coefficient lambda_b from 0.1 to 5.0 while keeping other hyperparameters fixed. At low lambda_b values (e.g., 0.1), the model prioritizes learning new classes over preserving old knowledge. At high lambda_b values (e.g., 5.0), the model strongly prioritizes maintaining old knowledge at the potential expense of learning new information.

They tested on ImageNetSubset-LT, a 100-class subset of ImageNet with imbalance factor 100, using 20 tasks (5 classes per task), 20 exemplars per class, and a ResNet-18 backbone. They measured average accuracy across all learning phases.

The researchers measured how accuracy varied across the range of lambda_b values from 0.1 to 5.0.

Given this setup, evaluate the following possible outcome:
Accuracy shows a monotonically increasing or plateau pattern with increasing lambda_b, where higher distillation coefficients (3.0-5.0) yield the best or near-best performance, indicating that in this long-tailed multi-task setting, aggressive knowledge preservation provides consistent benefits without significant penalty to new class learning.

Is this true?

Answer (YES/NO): NO